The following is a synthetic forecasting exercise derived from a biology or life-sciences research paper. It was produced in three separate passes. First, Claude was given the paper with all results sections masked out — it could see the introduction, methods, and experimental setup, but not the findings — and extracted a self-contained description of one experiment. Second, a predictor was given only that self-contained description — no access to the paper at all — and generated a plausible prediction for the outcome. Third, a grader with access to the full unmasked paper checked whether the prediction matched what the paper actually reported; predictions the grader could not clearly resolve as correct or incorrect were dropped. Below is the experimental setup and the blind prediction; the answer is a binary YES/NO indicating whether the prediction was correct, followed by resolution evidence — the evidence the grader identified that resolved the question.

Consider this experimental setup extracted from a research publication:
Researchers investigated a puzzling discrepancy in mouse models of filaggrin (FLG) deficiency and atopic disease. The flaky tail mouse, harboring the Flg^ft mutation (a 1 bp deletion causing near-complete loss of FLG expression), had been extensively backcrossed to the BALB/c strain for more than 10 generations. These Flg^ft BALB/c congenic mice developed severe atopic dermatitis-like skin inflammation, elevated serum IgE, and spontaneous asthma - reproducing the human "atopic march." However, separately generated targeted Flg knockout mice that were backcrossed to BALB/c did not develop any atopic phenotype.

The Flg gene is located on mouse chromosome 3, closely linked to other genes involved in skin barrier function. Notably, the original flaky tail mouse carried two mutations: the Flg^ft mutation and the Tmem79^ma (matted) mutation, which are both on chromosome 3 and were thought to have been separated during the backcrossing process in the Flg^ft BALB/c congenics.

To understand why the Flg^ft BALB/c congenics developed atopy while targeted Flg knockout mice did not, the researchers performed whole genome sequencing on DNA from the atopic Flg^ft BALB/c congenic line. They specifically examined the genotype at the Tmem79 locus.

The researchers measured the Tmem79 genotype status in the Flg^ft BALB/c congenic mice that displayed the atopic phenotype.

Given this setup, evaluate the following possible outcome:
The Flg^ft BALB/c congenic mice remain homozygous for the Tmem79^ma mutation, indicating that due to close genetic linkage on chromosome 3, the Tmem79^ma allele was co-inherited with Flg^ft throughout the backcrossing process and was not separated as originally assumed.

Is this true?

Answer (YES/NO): YES